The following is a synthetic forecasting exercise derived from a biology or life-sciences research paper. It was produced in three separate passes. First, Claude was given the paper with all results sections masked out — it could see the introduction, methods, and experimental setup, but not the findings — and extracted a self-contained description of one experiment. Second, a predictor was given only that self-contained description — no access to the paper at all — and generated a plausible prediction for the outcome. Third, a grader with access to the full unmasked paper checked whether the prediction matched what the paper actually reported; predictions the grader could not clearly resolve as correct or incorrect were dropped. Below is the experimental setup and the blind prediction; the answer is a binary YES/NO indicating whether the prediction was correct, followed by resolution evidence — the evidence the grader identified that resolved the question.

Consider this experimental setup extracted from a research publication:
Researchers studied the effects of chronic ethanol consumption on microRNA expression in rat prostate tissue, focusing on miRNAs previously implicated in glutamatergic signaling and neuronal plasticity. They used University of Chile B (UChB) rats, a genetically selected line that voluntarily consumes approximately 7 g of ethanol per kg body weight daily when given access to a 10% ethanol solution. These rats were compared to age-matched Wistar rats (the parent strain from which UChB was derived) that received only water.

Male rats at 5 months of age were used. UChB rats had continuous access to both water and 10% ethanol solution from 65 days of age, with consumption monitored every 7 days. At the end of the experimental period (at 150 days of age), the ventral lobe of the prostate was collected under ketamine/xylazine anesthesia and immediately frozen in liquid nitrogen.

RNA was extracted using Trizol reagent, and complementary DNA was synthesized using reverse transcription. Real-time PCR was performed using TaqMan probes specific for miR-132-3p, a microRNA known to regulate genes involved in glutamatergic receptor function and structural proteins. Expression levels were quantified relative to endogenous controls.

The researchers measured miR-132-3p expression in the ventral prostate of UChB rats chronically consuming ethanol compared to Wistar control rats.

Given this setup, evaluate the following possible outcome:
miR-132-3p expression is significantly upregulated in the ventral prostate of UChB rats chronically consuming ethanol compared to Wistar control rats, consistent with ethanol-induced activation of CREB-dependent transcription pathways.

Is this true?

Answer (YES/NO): NO